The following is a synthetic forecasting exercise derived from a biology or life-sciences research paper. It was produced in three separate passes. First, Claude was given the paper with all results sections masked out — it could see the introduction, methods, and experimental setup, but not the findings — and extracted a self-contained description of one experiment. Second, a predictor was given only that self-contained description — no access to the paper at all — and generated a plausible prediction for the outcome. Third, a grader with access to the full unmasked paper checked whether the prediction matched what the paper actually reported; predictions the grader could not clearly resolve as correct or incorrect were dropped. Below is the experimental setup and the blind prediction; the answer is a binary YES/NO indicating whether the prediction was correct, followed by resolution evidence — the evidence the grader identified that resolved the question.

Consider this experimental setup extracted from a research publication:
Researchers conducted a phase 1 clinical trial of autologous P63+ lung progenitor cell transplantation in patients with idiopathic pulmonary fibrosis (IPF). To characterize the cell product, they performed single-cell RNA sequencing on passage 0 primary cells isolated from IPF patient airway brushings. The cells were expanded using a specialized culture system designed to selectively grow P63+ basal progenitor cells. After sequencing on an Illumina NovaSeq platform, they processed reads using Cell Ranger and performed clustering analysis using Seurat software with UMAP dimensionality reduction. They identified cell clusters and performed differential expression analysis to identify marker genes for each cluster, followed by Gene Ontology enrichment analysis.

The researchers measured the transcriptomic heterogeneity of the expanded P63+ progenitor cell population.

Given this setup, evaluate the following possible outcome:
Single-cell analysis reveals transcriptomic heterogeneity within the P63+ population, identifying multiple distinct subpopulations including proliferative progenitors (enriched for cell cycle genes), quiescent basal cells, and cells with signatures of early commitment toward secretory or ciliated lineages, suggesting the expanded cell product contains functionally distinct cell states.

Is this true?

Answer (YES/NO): NO